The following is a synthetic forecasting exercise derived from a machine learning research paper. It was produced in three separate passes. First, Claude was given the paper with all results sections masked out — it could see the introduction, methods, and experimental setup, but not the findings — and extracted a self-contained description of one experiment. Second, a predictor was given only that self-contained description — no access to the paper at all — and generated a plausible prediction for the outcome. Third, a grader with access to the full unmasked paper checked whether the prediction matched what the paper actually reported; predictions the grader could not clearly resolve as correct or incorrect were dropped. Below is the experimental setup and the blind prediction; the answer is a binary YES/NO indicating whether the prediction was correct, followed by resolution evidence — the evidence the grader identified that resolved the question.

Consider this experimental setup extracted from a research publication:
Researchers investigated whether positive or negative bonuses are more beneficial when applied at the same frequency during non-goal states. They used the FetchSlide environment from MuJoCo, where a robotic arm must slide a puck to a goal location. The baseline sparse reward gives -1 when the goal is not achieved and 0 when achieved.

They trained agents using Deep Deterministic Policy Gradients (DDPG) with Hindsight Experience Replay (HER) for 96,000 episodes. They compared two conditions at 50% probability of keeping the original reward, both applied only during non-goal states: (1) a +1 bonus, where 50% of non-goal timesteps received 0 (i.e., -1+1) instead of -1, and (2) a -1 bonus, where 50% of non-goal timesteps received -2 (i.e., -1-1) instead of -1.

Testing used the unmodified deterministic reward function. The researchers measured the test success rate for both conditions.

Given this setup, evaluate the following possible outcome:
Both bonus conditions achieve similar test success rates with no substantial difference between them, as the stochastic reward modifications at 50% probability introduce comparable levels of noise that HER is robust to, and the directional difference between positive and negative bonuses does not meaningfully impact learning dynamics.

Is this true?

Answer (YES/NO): NO